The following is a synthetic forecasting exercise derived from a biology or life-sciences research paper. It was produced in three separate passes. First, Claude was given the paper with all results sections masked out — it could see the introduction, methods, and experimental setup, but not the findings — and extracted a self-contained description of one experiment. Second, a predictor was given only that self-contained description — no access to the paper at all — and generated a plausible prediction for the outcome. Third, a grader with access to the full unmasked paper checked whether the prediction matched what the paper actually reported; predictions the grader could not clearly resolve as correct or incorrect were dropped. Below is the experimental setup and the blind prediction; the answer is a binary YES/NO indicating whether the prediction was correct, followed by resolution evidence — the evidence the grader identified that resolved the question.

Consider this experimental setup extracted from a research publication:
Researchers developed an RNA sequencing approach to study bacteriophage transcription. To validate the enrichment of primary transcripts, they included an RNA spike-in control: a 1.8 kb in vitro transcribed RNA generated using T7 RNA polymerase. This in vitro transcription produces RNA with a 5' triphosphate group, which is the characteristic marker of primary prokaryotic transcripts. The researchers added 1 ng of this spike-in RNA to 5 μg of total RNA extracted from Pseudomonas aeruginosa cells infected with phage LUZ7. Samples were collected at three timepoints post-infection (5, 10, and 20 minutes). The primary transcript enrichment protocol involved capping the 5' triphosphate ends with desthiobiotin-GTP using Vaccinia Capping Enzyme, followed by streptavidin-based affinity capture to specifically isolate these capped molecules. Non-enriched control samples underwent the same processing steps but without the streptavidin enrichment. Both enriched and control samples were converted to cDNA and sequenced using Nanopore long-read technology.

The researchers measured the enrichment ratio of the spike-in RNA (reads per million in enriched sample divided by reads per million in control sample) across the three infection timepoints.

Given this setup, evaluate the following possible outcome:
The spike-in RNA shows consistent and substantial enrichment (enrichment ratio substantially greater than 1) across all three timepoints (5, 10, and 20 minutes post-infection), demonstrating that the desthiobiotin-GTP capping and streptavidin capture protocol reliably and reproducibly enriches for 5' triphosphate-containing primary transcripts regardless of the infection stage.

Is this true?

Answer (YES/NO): YES